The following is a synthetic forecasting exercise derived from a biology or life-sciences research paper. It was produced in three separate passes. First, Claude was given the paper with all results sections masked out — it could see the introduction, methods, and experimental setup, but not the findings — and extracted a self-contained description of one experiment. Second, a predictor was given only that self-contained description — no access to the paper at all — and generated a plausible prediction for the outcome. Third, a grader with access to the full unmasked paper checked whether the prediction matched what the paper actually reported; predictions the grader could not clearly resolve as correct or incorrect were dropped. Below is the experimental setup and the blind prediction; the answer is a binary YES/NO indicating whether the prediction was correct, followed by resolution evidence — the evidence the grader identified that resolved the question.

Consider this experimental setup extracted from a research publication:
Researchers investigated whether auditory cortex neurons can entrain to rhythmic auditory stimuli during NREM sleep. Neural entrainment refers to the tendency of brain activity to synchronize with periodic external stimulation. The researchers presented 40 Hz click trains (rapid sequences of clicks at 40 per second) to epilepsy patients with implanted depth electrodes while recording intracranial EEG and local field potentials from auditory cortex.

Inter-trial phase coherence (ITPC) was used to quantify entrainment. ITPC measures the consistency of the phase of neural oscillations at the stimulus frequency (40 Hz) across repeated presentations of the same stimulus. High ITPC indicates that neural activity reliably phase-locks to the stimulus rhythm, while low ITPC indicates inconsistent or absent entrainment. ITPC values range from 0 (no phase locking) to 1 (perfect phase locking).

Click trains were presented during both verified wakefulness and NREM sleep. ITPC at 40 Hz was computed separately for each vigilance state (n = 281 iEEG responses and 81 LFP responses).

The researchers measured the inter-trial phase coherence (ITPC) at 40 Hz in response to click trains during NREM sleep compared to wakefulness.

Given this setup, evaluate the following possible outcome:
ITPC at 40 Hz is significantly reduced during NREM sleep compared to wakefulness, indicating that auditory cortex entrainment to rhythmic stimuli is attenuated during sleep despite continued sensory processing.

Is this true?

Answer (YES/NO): YES